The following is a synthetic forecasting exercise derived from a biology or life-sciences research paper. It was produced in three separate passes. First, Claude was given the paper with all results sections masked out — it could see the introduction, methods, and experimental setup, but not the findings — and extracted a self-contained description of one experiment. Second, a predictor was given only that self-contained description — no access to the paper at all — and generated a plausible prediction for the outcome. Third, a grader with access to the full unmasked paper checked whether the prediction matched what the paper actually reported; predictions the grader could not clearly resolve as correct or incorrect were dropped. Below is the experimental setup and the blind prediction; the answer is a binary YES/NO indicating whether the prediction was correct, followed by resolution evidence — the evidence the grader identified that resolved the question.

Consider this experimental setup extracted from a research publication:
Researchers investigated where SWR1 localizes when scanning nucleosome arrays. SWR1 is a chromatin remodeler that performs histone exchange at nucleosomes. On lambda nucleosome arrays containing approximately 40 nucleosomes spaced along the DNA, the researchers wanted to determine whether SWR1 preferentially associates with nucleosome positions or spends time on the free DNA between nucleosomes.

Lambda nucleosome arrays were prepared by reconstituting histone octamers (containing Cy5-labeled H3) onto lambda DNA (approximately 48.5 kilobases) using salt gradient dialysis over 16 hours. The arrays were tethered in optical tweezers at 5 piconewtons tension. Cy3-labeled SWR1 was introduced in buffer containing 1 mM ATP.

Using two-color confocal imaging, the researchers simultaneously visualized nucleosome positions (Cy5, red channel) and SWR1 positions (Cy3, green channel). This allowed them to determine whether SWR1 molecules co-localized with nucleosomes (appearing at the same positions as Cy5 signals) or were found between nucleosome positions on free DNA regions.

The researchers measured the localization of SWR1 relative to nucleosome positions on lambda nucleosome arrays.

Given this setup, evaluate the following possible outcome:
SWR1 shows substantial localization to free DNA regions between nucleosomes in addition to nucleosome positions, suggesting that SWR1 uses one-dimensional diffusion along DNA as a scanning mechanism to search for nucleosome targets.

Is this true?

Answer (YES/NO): NO